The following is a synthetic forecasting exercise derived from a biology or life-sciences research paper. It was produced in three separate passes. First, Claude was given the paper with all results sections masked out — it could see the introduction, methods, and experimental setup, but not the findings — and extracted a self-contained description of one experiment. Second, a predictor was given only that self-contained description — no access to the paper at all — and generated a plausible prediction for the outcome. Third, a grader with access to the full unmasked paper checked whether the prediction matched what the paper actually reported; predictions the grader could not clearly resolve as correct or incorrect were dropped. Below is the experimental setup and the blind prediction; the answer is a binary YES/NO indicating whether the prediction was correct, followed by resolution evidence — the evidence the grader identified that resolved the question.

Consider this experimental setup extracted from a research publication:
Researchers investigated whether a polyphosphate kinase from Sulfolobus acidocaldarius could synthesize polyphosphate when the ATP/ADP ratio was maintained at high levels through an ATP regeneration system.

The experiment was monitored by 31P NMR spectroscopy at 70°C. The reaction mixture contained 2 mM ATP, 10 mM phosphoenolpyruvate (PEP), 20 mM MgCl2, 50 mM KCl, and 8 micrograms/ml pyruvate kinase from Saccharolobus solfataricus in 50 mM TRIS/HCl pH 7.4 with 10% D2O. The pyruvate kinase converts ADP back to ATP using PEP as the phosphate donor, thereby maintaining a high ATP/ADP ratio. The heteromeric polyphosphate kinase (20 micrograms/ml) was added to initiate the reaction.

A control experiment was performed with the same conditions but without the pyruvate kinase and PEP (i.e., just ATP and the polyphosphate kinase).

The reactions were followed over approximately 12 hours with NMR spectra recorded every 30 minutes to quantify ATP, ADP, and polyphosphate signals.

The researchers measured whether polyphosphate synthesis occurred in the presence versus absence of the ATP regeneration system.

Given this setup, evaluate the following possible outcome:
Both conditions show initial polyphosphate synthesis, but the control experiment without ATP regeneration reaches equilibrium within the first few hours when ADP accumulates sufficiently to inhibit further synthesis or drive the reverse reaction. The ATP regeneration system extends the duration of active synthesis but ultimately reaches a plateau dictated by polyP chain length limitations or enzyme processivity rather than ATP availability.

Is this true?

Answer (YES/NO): NO